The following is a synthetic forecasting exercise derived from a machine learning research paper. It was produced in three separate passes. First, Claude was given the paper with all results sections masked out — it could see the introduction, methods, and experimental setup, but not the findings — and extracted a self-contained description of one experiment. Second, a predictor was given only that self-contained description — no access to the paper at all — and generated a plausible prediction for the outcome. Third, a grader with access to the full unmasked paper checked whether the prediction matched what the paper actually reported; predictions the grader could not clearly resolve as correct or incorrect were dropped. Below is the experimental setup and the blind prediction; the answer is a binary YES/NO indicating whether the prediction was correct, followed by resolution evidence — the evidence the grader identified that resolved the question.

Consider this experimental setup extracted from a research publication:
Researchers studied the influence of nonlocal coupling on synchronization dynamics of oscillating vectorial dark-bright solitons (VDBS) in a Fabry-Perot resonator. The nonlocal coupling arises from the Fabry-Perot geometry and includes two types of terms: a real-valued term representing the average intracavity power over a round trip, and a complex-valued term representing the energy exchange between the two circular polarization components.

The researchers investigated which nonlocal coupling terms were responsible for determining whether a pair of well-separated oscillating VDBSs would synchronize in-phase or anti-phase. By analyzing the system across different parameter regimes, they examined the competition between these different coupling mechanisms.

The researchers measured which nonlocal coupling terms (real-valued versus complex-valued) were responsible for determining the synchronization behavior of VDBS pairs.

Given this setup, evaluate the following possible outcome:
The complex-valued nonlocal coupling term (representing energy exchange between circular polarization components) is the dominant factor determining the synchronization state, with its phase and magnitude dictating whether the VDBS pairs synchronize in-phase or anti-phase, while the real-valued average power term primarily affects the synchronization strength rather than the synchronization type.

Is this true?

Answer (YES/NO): NO